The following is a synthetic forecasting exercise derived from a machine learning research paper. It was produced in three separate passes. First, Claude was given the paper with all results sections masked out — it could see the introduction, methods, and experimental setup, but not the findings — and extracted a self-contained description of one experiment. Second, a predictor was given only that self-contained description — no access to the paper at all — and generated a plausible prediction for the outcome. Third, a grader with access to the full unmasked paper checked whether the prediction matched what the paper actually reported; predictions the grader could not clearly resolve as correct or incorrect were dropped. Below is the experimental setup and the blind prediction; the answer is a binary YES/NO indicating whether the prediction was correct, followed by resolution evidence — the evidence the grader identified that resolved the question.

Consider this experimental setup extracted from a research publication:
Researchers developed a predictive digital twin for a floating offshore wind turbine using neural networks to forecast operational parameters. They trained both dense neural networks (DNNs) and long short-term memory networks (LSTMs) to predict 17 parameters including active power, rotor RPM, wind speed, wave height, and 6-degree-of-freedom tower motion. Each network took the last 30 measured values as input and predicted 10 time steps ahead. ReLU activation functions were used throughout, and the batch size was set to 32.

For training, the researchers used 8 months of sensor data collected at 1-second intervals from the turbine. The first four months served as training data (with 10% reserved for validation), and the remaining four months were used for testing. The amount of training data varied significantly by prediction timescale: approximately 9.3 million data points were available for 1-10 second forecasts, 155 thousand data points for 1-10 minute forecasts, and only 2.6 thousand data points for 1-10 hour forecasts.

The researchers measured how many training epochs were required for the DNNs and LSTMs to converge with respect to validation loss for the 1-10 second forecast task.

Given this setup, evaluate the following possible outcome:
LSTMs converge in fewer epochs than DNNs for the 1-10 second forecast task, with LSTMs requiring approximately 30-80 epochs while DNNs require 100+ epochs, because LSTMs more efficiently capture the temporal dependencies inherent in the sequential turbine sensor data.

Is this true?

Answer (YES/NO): NO